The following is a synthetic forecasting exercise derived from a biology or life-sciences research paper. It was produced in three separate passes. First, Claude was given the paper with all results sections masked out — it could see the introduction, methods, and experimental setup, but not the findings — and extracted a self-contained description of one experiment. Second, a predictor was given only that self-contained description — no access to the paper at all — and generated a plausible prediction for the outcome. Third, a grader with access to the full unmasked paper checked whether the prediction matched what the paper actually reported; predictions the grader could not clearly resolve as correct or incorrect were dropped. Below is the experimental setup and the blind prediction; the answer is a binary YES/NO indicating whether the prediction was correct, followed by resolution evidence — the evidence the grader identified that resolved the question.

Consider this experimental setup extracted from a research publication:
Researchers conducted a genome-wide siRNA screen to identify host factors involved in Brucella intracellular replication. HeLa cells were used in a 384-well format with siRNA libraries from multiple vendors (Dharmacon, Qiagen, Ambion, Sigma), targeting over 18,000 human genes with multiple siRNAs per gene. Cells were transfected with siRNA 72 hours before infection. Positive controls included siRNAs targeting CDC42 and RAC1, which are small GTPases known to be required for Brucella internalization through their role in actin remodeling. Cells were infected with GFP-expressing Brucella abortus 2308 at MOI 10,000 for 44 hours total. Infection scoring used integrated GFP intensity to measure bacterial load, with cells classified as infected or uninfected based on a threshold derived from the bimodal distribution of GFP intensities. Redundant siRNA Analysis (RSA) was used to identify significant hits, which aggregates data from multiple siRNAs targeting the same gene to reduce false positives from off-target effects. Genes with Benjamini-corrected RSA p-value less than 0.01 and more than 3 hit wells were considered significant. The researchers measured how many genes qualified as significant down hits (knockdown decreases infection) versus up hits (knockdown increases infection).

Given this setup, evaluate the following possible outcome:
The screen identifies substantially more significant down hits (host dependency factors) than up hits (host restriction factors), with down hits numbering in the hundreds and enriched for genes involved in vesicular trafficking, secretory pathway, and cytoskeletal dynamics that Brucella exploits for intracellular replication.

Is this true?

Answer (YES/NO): NO